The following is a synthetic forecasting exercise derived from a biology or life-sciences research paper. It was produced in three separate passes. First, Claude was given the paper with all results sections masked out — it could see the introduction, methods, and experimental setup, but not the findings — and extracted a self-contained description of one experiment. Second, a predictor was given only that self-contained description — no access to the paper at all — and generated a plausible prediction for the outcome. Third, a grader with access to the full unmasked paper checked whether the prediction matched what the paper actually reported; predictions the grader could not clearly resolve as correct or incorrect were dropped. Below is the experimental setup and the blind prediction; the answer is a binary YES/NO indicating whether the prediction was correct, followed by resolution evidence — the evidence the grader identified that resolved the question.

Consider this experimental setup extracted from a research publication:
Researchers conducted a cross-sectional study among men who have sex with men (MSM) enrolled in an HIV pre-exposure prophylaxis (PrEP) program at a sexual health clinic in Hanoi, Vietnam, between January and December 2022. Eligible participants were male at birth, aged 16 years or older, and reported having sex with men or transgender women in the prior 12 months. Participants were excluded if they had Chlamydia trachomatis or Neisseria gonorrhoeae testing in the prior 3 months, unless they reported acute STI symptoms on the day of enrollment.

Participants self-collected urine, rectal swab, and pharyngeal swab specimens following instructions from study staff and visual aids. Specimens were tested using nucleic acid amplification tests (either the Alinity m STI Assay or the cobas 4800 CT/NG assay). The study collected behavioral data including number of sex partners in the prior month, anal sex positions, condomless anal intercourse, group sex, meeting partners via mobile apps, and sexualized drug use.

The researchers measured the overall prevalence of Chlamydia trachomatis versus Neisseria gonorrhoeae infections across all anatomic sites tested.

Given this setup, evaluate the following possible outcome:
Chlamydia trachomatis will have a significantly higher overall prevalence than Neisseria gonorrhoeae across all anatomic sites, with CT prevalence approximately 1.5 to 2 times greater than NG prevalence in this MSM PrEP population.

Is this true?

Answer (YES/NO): NO